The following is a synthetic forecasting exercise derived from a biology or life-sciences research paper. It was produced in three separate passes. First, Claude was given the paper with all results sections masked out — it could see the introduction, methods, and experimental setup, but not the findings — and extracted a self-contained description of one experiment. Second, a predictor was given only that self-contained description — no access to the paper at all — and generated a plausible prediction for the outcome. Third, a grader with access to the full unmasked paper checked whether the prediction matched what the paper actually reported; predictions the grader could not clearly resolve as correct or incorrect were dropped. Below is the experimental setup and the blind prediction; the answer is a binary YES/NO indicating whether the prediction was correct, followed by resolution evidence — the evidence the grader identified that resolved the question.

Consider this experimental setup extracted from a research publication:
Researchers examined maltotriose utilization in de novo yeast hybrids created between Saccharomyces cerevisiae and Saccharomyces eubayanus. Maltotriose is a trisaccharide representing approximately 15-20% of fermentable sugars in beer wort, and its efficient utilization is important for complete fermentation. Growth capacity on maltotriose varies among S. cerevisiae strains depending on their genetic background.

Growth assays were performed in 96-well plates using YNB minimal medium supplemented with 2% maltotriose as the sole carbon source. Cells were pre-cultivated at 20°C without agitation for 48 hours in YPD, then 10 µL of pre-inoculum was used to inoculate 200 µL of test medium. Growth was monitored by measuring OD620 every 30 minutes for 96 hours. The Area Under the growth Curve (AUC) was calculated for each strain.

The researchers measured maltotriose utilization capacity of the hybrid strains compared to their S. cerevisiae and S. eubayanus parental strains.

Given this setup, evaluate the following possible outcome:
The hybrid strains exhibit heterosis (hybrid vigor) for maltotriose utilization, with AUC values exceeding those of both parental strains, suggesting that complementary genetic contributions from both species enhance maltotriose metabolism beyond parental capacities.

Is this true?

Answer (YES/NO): NO